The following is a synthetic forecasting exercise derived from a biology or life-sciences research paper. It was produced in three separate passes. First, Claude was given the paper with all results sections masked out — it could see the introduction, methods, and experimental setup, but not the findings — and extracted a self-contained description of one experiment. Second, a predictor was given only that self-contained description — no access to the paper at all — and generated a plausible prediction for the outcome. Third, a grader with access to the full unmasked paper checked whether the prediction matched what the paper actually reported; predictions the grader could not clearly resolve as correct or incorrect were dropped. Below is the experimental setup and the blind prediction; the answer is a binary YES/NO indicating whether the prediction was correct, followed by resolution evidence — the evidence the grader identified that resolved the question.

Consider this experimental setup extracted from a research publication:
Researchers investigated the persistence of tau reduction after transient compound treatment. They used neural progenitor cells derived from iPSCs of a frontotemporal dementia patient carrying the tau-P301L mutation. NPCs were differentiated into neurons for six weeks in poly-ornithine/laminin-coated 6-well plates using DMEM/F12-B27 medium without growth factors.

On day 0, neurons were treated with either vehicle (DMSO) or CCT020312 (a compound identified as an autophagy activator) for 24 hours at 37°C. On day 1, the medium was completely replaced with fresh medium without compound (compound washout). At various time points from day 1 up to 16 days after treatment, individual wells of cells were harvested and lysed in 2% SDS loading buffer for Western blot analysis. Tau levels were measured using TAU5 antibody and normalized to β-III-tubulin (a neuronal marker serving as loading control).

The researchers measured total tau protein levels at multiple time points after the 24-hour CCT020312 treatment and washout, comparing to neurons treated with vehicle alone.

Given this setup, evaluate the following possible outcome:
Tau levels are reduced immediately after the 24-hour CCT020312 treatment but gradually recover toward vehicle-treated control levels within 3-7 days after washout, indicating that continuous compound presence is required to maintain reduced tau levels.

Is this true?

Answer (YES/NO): NO